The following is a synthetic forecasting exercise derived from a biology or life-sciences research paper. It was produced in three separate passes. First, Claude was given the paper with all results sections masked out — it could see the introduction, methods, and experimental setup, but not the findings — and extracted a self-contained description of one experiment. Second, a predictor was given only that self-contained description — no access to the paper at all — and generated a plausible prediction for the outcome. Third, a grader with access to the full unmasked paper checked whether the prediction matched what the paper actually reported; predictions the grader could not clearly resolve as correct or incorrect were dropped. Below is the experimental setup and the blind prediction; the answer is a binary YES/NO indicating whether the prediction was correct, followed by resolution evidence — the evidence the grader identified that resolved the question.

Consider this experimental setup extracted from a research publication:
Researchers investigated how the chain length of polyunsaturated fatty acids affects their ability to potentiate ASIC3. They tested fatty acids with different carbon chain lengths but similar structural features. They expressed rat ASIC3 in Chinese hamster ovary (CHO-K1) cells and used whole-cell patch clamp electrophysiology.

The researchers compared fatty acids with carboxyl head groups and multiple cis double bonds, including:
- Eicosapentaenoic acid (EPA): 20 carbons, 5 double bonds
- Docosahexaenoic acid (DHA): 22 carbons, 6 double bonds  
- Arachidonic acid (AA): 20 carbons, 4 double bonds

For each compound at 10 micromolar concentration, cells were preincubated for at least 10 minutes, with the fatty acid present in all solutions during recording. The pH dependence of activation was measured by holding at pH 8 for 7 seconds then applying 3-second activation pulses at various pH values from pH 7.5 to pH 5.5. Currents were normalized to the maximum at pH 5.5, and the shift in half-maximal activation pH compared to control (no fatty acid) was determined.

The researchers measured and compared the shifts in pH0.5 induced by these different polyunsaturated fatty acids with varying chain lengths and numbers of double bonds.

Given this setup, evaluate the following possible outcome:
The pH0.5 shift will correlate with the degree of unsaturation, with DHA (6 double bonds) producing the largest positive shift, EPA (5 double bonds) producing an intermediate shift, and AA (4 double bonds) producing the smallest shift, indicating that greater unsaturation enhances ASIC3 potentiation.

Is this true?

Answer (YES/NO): NO